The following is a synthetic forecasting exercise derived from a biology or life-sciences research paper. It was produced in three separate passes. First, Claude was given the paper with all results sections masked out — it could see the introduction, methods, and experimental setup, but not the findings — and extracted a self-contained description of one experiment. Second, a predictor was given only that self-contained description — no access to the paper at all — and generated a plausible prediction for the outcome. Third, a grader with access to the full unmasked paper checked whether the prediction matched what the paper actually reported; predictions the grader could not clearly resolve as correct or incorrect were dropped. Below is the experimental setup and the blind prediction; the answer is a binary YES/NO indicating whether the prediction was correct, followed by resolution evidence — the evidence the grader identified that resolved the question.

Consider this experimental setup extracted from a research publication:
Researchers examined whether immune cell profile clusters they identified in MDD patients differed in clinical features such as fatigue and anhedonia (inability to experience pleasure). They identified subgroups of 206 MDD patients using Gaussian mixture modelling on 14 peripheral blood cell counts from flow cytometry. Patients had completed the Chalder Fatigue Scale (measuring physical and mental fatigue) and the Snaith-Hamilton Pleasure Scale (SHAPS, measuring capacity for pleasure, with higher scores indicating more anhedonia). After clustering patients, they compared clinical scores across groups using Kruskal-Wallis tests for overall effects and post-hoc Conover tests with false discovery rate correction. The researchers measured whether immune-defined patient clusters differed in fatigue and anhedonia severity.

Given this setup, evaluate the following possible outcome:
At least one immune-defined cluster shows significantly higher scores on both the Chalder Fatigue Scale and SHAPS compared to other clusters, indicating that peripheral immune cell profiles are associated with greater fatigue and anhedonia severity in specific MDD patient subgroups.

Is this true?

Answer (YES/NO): YES